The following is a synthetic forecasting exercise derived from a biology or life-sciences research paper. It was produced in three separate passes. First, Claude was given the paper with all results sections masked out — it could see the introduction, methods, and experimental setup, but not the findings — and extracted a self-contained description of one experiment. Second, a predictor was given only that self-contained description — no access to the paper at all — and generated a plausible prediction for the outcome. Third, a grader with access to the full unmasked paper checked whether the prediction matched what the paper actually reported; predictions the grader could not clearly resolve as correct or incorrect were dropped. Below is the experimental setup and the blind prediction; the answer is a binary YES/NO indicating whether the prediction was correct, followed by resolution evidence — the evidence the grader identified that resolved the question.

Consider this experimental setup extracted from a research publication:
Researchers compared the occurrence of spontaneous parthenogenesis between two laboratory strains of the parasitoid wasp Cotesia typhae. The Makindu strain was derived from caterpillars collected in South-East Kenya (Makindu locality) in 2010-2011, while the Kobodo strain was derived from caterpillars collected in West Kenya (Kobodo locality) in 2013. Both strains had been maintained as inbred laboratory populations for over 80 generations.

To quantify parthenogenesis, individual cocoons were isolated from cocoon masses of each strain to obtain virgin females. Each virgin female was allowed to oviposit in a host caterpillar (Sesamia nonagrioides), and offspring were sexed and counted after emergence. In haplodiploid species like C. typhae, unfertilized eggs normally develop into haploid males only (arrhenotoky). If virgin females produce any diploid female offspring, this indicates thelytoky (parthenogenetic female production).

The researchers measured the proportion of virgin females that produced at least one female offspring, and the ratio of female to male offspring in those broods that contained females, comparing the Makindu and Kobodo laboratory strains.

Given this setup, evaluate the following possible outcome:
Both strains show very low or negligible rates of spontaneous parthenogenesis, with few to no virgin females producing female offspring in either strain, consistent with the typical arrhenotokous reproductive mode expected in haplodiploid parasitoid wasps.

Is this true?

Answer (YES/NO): NO